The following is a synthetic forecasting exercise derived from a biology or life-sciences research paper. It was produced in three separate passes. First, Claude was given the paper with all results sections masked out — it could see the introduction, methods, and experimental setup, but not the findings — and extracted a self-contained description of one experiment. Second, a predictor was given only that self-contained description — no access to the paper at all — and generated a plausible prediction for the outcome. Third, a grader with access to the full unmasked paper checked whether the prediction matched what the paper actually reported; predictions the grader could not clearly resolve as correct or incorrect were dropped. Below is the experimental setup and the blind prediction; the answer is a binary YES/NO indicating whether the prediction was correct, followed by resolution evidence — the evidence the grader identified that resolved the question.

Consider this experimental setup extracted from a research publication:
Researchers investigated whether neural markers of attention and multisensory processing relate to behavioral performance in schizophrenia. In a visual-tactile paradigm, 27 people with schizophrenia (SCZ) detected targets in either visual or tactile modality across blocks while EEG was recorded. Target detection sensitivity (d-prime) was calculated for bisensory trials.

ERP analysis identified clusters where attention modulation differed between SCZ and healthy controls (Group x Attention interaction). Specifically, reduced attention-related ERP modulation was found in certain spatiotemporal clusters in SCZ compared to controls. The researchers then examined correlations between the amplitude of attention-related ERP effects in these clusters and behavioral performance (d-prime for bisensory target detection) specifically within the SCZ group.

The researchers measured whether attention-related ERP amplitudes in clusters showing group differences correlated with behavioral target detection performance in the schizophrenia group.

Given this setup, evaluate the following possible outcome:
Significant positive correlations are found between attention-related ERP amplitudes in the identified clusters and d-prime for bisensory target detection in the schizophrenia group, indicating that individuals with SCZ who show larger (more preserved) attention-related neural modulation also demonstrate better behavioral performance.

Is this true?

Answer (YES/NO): NO